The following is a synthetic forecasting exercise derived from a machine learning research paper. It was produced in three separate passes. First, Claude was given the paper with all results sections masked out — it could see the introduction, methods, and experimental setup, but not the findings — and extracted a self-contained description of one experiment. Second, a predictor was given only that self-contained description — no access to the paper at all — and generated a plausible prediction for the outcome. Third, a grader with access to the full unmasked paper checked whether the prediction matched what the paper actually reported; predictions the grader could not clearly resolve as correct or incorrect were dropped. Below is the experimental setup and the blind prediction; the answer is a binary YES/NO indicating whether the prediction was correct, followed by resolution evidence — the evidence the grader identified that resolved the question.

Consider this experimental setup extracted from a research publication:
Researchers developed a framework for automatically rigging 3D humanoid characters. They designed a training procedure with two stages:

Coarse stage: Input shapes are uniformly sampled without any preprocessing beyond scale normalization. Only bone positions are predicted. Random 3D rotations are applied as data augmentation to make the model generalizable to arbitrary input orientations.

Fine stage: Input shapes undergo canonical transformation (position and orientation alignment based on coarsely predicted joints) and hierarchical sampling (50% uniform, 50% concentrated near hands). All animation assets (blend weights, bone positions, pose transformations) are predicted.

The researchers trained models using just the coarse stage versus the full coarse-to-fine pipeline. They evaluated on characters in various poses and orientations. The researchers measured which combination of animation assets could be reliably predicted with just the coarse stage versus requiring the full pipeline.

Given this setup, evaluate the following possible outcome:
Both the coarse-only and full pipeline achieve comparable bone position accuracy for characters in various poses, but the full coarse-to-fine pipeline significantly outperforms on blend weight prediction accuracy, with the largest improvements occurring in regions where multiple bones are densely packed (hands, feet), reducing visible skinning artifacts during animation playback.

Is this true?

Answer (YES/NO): NO